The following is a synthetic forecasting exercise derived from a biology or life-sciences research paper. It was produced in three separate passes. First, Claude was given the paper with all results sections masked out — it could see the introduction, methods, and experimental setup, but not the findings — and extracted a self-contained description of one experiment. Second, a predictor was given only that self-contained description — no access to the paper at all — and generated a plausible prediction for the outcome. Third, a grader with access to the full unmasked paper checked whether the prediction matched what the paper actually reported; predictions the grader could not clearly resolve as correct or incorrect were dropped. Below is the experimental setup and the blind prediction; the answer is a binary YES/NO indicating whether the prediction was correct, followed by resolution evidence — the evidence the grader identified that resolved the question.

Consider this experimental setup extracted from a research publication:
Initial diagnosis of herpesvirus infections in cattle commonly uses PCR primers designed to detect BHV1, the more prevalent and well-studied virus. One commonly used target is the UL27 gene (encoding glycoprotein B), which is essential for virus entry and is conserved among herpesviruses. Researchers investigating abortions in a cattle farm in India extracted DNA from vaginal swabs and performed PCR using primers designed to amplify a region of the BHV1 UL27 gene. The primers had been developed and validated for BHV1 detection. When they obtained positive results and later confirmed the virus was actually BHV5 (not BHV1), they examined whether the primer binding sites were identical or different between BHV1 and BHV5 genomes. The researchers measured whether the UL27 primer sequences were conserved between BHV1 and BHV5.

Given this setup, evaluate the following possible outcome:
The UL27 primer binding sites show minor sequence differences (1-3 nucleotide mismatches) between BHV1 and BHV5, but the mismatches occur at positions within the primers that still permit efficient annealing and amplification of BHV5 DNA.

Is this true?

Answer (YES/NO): NO